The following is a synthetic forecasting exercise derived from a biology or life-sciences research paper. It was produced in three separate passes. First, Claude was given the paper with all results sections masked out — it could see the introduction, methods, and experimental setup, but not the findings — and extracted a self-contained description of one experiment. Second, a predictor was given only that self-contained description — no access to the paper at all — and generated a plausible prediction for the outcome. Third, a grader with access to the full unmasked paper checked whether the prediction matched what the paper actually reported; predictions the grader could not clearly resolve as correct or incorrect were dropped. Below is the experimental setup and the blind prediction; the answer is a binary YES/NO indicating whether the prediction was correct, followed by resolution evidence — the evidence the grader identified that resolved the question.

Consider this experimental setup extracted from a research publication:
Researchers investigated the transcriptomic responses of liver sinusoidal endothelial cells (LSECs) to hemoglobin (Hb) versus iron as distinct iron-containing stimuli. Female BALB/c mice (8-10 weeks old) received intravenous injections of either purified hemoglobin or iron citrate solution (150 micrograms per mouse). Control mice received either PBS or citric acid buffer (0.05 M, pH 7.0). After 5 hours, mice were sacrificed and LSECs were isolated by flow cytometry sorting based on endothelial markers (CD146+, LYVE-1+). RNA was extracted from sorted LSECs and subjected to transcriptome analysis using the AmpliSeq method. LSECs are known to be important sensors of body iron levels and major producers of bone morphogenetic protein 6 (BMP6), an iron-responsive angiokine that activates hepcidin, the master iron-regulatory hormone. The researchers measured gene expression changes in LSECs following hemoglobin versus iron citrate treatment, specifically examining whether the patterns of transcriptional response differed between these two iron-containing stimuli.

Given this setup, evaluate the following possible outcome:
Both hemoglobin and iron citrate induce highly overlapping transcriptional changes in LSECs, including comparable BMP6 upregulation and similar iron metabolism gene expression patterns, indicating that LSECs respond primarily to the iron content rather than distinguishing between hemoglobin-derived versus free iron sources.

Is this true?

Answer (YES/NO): NO